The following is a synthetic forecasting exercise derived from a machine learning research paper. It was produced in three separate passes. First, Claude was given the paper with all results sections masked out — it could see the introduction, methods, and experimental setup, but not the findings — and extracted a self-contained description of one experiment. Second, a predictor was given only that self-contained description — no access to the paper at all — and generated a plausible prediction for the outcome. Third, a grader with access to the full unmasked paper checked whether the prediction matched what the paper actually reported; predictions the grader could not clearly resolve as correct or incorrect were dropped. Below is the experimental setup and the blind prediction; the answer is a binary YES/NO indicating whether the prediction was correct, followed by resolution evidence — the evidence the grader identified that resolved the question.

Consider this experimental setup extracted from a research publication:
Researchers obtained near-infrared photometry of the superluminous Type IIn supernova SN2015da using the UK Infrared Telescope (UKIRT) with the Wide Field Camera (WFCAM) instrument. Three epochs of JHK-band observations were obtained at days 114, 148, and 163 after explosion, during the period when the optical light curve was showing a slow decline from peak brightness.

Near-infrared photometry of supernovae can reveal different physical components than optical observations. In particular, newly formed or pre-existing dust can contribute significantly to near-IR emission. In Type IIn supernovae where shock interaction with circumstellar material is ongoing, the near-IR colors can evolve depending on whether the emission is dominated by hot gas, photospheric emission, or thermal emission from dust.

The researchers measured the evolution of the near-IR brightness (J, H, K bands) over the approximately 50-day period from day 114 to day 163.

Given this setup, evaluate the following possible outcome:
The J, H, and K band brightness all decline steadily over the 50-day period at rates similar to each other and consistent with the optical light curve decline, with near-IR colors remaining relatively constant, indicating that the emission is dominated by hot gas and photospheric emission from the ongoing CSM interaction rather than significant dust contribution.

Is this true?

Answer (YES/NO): NO